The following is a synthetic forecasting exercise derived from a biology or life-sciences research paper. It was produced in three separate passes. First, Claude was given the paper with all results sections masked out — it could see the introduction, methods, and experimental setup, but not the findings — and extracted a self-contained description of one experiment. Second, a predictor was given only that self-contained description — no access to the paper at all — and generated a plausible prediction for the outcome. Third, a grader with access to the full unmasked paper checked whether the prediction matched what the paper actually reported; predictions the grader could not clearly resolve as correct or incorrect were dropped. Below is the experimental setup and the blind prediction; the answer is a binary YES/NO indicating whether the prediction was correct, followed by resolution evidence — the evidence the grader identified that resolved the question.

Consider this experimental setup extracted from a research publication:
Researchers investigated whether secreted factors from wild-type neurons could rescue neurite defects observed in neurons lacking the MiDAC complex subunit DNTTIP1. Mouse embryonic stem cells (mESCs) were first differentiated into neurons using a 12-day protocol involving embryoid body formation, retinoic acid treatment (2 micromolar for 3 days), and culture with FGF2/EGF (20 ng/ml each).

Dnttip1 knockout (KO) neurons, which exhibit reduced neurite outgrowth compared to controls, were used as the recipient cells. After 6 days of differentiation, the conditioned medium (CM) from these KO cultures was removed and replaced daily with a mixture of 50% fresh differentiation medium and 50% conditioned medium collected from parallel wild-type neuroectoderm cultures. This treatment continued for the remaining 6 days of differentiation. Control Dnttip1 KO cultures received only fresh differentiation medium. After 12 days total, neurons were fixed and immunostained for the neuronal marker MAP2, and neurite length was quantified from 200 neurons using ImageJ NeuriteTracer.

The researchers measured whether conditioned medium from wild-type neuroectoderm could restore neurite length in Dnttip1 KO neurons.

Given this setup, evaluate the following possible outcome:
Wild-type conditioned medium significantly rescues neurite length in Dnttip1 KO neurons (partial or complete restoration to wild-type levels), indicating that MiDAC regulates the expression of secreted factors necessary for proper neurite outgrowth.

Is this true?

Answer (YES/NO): YES